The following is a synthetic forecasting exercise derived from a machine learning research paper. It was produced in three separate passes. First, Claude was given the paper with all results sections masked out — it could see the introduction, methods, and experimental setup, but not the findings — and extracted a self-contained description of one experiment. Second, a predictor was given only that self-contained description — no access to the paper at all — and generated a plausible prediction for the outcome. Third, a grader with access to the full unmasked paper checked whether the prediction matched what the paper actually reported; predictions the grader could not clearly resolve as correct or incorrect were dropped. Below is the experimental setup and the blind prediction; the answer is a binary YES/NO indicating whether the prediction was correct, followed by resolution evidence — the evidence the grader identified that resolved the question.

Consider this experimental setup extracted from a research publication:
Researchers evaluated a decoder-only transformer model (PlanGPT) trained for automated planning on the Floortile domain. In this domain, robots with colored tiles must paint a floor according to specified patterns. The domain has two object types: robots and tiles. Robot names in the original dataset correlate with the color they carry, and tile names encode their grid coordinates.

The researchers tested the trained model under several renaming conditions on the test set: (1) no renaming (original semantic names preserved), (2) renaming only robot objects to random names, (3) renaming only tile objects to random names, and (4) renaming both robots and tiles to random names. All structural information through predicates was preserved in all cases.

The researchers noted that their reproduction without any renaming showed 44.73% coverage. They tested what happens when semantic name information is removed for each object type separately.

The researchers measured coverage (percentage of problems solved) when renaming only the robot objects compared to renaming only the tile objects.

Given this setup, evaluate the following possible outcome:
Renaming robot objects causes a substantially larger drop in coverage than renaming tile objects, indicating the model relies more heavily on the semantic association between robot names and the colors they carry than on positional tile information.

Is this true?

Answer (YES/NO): NO